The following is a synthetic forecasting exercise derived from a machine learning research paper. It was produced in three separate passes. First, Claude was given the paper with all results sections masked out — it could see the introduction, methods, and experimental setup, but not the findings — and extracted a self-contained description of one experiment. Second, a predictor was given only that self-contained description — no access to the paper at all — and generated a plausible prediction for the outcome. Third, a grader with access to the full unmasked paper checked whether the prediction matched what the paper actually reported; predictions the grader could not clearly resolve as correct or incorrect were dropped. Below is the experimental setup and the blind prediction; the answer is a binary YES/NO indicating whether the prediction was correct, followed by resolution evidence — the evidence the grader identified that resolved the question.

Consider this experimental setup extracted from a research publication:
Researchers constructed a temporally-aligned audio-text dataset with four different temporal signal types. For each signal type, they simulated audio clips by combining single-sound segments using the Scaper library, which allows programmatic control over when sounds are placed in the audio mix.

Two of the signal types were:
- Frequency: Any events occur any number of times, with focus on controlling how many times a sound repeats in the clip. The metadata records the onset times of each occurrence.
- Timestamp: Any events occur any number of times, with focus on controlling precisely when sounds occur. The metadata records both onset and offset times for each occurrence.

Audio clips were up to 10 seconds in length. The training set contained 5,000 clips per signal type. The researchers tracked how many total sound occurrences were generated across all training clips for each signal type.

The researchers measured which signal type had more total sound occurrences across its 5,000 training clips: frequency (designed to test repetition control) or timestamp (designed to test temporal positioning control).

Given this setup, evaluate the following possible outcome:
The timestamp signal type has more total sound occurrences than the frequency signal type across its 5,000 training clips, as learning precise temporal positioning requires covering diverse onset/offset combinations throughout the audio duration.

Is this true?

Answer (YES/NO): NO